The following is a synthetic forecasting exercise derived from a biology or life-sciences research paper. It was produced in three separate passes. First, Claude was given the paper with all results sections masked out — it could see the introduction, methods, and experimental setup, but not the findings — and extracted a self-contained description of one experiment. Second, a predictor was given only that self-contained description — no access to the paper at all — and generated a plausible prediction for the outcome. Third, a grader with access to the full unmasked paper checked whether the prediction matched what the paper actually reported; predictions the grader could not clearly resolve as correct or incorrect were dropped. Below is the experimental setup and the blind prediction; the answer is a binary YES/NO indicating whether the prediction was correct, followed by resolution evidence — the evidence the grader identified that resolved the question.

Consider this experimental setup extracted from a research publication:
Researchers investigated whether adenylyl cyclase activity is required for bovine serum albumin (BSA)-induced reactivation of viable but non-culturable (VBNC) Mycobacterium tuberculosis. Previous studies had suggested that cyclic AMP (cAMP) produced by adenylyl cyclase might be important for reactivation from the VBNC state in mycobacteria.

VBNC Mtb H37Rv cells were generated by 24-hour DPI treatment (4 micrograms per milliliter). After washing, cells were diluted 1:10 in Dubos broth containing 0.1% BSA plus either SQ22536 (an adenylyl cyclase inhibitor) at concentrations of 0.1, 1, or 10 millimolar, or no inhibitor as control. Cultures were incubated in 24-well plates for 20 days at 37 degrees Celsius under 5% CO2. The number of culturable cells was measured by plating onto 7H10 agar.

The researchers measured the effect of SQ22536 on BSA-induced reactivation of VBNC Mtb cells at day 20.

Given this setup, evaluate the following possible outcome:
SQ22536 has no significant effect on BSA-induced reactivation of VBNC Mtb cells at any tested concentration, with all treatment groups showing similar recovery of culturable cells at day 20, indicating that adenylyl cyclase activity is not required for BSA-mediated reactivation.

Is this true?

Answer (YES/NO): NO